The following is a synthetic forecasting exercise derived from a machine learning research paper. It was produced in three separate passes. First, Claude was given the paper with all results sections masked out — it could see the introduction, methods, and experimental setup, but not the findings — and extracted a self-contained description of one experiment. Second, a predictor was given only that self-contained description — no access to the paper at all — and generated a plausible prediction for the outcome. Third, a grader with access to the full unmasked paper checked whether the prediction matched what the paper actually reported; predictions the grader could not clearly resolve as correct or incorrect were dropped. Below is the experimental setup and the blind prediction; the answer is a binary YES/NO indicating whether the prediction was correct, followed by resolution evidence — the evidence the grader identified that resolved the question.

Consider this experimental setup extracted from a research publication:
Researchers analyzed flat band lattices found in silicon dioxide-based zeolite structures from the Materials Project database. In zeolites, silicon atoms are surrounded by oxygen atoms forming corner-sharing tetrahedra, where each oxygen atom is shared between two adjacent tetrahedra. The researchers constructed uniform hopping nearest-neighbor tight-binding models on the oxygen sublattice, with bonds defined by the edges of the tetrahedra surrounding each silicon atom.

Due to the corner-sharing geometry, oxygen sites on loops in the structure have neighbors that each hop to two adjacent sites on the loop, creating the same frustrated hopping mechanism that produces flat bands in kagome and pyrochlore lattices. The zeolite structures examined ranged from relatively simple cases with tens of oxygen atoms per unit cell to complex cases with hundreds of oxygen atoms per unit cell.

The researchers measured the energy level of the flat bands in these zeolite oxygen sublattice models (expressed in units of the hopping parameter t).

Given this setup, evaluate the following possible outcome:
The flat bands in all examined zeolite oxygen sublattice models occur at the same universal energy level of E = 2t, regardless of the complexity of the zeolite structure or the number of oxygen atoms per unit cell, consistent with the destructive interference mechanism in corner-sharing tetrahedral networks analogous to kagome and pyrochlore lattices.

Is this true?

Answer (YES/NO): YES